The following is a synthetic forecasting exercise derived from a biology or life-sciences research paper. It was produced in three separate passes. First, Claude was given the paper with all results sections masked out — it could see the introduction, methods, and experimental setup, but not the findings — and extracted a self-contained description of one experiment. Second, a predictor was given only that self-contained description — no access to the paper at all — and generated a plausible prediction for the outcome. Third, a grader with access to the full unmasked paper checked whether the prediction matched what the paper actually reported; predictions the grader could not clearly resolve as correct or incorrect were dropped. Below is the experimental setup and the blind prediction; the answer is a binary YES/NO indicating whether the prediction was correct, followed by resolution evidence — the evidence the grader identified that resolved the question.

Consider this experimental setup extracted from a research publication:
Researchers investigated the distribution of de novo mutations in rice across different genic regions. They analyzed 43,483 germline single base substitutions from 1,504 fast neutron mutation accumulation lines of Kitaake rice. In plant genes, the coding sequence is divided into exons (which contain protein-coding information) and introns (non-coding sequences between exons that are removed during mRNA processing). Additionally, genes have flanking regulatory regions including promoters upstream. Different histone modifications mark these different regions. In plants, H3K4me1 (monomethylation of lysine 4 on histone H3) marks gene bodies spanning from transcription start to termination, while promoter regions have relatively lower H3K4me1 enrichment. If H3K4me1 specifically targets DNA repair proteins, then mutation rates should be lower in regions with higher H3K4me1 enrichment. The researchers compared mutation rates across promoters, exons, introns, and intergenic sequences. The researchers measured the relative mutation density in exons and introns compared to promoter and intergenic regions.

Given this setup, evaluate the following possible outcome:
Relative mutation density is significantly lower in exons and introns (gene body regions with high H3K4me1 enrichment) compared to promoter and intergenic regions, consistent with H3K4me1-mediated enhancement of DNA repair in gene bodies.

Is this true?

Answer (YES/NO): YES